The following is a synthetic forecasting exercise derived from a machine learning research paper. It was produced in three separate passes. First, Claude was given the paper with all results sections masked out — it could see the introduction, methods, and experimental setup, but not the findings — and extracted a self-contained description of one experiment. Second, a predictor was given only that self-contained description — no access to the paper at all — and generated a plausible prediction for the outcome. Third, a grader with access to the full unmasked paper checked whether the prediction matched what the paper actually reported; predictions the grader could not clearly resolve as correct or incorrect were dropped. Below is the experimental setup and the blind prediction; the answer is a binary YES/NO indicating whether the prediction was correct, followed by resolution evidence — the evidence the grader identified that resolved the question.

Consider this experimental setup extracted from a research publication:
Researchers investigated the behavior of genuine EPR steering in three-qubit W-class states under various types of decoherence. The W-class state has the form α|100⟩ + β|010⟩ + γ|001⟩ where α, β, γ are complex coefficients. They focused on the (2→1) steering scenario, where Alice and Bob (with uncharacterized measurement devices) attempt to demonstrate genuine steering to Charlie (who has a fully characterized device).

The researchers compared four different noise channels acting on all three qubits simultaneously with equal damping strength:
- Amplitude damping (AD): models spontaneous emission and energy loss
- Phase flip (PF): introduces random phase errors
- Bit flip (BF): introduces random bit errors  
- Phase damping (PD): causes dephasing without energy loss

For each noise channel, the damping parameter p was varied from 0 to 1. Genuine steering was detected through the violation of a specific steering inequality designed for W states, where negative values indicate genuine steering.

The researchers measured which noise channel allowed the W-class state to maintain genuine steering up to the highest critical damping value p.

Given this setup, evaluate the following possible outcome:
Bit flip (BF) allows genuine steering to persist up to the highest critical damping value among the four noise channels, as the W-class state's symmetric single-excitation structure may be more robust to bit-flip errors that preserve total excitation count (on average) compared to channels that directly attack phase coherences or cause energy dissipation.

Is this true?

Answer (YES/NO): NO